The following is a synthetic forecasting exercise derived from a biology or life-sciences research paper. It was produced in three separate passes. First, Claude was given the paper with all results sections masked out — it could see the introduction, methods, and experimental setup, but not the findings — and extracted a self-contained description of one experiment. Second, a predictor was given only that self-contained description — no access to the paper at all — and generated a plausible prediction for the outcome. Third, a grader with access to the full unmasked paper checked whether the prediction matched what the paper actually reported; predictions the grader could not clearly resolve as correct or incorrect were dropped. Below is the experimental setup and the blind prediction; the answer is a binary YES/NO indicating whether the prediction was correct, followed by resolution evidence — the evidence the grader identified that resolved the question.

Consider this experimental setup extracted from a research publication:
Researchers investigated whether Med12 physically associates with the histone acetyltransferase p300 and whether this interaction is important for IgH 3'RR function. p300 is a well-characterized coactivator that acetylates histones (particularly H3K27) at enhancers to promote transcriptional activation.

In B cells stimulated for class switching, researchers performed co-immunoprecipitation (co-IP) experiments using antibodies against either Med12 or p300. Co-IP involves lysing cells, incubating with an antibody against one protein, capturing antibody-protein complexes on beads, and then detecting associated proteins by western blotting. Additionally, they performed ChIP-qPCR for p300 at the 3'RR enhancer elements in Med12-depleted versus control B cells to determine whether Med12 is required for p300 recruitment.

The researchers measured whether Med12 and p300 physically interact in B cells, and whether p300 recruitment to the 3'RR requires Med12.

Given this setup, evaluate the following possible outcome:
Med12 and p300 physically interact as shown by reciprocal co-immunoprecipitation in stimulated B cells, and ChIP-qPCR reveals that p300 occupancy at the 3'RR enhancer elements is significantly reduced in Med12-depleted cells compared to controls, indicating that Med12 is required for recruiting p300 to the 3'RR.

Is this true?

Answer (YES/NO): YES